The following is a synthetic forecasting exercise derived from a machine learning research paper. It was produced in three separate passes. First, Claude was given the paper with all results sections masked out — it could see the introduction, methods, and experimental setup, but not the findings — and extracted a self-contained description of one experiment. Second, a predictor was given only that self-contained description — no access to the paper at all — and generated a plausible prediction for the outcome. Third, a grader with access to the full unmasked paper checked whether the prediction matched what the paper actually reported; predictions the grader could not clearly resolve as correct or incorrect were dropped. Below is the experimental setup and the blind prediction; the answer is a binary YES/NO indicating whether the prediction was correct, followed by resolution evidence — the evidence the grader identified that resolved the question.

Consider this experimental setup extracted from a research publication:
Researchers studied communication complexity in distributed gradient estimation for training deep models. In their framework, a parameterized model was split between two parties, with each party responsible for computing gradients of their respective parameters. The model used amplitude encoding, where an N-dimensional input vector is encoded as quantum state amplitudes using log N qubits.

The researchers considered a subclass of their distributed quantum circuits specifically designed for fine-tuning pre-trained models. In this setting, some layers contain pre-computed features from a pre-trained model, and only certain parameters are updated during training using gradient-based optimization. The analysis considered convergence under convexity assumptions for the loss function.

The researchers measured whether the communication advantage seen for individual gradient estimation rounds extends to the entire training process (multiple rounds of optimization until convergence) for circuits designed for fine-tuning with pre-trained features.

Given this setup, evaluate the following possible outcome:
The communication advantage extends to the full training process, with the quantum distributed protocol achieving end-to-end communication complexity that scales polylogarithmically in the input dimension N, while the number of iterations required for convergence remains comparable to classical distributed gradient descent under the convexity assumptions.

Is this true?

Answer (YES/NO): YES